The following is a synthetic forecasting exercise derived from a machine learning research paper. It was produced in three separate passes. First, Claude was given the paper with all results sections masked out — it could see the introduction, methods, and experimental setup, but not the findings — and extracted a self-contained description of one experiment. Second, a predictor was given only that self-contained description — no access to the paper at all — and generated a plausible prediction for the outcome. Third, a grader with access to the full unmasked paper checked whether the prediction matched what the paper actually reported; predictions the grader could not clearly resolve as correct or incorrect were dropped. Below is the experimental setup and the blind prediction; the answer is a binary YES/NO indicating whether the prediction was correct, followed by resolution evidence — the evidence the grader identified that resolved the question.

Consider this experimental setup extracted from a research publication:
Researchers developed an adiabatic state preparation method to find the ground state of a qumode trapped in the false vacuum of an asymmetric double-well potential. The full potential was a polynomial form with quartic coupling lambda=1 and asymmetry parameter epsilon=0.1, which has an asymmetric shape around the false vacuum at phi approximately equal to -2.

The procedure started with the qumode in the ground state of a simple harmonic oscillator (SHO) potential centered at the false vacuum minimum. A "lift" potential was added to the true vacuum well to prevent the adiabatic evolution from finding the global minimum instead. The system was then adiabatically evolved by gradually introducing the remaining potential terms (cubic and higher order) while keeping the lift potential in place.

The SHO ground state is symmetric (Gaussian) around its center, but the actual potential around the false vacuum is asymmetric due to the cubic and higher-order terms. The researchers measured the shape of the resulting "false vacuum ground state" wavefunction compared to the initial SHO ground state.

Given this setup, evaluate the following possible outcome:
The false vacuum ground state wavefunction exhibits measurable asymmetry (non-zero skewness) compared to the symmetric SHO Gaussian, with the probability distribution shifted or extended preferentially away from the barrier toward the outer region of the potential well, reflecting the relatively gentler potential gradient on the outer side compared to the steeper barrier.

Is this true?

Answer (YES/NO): NO